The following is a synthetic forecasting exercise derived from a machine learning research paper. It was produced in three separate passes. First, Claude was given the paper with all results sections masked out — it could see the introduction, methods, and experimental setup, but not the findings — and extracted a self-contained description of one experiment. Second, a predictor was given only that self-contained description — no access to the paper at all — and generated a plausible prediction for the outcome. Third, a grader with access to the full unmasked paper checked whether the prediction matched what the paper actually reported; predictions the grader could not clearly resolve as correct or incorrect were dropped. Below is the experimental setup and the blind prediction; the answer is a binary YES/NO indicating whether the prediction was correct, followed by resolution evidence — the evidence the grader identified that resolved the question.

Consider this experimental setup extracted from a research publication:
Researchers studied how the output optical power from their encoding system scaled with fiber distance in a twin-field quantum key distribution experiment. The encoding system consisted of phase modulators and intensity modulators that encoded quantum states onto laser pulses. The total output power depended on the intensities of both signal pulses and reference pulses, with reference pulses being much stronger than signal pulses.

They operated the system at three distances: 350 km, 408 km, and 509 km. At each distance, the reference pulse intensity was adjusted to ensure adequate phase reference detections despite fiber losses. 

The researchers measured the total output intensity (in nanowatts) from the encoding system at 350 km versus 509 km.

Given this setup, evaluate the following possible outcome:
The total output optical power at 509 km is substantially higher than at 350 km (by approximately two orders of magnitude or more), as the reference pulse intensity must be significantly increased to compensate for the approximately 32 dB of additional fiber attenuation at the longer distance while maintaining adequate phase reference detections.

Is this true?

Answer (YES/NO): NO